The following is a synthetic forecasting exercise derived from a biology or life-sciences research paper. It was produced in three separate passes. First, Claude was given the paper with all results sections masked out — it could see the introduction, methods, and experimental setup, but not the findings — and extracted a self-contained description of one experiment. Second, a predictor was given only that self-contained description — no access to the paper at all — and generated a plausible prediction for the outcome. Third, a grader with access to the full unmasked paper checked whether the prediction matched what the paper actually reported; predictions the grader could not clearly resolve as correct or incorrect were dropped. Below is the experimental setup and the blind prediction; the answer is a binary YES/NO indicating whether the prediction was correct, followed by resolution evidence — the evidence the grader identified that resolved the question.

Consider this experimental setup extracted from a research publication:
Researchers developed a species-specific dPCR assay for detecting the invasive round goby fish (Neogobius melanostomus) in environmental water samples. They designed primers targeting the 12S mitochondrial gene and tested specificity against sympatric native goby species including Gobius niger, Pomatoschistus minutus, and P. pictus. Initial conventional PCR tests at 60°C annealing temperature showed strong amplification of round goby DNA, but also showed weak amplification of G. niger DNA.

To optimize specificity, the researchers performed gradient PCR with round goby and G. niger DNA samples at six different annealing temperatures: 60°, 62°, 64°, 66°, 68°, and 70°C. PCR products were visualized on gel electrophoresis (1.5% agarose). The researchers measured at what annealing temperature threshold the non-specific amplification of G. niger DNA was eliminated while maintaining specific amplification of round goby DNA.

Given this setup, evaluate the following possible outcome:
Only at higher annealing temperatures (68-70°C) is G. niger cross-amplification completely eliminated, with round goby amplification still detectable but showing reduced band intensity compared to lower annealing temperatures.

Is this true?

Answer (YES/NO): NO